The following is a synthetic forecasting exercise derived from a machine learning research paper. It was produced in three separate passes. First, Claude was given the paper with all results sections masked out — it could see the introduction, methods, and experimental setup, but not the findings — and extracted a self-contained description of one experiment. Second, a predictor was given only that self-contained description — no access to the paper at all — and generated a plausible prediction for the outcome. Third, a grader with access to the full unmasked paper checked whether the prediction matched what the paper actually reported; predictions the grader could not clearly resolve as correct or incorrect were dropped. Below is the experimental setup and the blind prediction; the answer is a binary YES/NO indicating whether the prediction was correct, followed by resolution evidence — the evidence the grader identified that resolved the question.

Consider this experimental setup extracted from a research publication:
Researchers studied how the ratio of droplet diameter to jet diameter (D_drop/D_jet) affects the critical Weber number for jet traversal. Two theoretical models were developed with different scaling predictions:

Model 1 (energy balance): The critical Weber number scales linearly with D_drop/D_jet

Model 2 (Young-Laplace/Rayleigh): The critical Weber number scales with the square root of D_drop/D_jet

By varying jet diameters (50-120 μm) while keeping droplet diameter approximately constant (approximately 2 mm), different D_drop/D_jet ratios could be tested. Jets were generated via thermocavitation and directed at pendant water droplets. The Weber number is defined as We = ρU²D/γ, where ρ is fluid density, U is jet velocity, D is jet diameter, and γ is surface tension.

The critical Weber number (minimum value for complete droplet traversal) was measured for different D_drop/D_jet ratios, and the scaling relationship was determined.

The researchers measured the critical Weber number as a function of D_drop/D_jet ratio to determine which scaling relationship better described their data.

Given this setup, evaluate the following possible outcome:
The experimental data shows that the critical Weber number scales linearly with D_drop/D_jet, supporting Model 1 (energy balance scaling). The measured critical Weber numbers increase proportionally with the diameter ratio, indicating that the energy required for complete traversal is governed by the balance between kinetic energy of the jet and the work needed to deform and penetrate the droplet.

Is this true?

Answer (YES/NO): NO